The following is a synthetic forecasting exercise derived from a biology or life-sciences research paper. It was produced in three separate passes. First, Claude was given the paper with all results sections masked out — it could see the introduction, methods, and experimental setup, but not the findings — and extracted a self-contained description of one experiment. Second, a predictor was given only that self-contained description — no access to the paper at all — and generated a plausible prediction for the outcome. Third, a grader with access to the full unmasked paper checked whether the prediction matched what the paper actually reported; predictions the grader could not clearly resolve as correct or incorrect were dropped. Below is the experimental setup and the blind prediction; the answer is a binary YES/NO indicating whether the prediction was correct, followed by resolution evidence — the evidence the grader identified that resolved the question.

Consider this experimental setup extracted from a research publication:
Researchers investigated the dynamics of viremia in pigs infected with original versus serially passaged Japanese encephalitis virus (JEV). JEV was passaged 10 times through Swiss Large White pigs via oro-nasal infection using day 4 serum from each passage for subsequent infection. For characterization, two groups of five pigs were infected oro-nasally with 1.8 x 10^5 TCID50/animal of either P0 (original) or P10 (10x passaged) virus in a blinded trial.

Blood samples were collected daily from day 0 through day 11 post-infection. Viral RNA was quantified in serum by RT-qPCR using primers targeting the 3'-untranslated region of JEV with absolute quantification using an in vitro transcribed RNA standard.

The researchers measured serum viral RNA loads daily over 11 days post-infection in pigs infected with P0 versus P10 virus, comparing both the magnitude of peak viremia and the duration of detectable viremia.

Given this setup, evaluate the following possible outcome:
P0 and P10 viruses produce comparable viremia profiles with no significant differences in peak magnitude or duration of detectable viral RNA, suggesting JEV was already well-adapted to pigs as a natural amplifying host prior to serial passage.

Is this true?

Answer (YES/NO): NO